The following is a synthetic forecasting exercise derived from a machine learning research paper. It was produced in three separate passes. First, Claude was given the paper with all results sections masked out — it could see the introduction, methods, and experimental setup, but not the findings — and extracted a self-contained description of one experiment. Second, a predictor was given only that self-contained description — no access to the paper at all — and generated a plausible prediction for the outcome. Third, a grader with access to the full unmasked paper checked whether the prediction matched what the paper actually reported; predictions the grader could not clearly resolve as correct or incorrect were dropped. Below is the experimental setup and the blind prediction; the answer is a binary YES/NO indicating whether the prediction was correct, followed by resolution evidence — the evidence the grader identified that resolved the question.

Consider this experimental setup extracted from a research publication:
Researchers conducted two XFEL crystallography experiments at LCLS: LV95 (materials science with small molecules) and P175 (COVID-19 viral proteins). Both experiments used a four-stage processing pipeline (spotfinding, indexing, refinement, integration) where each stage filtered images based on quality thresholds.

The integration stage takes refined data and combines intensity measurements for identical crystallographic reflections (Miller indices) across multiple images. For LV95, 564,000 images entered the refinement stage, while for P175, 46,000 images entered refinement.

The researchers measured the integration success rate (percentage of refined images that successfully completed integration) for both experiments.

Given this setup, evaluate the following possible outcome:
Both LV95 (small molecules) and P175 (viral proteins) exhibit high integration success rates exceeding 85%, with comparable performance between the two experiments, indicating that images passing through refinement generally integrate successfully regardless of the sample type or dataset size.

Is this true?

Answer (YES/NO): YES